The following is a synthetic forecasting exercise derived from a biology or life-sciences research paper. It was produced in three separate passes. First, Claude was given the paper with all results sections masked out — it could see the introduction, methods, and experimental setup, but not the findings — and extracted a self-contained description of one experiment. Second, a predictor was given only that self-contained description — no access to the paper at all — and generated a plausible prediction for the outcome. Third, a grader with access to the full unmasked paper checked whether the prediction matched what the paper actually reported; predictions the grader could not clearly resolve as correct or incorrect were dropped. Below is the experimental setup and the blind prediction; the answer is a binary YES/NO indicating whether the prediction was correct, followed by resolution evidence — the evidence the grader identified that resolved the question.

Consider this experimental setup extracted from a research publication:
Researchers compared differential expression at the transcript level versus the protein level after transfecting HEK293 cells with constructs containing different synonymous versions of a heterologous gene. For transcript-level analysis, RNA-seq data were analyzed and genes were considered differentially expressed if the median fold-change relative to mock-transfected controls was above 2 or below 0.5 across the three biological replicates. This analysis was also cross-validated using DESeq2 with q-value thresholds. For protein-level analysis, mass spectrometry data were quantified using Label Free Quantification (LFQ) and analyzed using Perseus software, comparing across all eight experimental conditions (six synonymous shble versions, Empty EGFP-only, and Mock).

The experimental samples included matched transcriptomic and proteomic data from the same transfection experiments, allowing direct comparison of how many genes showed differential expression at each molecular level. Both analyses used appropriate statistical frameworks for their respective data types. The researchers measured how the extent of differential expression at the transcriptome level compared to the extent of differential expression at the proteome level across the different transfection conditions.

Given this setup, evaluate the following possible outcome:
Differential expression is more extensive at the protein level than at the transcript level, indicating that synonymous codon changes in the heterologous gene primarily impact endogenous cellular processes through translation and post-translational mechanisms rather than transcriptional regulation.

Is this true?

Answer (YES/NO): NO